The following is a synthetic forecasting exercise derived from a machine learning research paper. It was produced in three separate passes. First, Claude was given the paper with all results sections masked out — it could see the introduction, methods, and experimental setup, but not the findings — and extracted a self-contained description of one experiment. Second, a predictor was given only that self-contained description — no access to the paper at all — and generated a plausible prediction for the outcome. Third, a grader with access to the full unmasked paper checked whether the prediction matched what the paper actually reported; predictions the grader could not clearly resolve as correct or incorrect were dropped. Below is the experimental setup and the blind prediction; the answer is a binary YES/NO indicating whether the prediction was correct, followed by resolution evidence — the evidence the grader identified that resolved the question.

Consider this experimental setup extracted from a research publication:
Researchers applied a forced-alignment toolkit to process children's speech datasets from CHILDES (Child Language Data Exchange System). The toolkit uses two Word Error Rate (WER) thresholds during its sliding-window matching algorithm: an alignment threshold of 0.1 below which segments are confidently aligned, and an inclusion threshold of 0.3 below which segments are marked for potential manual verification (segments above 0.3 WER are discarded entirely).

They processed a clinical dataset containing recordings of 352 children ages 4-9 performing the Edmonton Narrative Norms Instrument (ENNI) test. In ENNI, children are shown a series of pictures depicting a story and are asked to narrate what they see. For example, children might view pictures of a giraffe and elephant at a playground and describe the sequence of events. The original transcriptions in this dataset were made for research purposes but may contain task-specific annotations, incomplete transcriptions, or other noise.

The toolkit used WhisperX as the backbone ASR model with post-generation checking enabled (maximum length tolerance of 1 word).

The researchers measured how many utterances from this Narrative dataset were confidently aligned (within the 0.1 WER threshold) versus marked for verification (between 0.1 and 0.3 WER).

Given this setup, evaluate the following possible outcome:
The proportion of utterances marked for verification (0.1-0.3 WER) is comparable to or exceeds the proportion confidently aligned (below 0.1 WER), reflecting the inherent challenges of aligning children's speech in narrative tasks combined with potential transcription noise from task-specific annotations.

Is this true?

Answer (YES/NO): NO